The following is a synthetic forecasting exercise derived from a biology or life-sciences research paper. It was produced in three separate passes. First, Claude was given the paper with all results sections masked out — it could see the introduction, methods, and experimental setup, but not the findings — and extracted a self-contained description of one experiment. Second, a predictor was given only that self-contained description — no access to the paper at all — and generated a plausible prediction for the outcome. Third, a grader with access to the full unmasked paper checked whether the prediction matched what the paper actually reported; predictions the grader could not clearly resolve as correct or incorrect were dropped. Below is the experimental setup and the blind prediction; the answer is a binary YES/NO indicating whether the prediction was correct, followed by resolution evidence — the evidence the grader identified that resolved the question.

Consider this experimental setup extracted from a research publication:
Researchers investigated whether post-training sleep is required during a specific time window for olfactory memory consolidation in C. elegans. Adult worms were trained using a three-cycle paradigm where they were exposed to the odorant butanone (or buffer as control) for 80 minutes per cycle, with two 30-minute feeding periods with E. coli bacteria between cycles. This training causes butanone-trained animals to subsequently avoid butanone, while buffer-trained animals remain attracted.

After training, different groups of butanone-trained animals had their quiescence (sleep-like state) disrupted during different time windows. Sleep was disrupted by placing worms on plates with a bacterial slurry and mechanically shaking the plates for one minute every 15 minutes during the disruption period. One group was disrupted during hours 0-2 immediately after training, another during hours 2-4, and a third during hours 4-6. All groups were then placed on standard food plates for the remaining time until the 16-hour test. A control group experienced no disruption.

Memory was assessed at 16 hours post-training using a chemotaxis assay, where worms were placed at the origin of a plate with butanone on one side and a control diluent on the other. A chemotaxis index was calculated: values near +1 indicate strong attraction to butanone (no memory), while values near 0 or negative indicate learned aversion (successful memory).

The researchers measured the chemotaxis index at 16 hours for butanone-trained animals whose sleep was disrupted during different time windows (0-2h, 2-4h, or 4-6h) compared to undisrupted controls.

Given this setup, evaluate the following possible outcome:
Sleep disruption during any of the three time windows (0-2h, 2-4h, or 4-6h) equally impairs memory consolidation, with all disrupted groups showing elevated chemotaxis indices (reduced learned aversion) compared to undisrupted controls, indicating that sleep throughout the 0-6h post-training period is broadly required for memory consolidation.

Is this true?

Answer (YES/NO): NO